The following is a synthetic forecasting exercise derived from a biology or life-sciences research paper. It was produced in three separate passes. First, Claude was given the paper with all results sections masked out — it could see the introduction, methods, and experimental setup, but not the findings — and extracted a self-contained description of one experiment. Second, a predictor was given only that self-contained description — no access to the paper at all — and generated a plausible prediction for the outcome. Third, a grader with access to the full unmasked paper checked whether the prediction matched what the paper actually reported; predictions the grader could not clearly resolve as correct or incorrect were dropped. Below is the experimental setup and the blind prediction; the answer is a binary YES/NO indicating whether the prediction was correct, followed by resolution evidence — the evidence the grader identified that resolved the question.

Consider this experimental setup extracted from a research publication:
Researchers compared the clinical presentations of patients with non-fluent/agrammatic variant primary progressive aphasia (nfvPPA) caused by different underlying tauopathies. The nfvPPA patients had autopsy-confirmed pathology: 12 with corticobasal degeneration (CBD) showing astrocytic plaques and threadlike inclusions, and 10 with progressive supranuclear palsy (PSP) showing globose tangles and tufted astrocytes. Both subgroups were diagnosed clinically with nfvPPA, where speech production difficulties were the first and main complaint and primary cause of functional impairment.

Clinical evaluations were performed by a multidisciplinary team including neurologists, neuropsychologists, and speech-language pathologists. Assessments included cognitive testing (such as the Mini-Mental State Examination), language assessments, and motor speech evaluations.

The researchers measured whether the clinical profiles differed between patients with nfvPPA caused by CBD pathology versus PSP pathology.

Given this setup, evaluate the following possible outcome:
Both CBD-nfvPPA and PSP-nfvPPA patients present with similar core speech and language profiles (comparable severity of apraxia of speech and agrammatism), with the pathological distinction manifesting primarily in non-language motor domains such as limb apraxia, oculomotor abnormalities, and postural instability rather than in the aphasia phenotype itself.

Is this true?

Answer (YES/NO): NO